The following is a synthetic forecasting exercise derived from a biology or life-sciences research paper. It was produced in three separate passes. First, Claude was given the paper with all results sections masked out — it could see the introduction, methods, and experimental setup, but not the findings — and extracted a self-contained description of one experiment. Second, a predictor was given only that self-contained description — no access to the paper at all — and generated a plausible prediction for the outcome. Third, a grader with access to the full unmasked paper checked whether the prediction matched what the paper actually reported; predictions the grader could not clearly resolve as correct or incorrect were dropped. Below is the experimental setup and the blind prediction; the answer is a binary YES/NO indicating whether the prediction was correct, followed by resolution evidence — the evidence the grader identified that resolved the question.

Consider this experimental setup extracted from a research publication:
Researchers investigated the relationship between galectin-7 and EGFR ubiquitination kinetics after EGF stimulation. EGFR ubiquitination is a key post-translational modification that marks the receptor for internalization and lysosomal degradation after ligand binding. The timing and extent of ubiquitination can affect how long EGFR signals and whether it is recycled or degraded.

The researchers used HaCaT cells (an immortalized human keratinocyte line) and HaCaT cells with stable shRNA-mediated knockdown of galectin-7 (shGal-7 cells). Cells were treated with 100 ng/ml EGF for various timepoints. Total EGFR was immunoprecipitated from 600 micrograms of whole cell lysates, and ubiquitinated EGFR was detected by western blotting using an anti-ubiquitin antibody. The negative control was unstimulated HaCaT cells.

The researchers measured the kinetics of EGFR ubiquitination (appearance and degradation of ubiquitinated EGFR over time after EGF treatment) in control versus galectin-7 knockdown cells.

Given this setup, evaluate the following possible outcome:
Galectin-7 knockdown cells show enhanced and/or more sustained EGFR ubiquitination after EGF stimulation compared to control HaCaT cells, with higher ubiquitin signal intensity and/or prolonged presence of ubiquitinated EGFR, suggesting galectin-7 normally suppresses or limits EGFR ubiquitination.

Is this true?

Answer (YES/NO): YES